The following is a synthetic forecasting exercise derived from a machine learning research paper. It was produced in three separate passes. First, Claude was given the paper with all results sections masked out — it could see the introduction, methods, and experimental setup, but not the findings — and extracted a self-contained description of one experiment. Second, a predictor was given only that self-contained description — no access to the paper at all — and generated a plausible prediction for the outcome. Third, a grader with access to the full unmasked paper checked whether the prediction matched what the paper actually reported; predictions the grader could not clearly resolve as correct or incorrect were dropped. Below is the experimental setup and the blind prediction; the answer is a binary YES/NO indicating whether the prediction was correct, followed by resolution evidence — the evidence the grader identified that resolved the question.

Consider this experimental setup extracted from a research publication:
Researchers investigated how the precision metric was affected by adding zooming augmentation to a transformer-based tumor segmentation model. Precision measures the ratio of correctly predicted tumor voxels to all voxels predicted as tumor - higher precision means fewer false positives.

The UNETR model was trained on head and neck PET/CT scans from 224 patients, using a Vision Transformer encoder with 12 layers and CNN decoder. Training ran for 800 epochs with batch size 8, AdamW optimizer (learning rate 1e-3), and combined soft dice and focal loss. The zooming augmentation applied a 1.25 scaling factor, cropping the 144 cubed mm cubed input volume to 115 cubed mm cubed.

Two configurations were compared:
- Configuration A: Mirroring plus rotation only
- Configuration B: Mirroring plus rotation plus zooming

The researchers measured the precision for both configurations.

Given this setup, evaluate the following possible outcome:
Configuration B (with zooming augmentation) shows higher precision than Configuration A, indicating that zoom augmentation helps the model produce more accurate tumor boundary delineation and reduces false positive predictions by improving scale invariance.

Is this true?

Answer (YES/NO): NO